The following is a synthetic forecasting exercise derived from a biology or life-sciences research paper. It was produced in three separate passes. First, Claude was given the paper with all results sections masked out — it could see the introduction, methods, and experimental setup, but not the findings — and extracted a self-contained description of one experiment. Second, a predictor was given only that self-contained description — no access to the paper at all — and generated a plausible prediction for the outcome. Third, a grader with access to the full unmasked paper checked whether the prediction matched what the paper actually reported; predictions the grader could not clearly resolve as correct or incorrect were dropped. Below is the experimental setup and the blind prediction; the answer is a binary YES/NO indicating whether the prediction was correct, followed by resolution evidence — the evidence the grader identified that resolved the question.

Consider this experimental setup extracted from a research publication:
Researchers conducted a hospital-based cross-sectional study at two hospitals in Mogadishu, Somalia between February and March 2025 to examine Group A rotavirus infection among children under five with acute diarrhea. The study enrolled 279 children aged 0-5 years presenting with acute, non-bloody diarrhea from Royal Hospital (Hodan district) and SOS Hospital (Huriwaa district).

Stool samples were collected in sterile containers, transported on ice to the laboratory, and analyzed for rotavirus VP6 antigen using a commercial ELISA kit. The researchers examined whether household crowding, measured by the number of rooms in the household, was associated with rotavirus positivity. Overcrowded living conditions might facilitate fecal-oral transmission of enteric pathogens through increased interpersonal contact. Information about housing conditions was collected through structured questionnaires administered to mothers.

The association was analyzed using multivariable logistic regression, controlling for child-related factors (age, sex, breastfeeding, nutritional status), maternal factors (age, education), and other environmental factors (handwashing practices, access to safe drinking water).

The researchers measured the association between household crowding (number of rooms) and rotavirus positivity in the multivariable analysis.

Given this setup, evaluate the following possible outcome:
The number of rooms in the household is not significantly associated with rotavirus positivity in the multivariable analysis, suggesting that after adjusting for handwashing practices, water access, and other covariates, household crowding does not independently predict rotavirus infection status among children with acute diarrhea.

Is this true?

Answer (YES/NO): YES